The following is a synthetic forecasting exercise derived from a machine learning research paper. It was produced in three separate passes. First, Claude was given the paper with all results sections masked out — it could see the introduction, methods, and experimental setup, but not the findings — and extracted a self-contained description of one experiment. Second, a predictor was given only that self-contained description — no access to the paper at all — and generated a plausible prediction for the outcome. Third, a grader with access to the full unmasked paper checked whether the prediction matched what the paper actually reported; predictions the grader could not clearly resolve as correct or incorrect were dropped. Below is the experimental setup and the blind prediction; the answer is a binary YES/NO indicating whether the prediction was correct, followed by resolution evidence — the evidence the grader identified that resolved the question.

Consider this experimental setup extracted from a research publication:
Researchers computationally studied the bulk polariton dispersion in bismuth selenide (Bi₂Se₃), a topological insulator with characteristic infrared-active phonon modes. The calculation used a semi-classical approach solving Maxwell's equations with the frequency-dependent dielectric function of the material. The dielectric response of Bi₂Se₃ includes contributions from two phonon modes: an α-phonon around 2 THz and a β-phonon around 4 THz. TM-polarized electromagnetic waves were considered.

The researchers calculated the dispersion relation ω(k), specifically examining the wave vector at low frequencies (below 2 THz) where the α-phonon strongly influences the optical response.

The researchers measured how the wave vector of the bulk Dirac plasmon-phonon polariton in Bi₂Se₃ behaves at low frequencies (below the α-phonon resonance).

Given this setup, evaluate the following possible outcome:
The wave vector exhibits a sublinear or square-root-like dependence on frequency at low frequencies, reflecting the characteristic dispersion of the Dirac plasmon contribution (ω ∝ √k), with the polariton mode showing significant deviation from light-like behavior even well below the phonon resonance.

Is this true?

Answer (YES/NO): NO